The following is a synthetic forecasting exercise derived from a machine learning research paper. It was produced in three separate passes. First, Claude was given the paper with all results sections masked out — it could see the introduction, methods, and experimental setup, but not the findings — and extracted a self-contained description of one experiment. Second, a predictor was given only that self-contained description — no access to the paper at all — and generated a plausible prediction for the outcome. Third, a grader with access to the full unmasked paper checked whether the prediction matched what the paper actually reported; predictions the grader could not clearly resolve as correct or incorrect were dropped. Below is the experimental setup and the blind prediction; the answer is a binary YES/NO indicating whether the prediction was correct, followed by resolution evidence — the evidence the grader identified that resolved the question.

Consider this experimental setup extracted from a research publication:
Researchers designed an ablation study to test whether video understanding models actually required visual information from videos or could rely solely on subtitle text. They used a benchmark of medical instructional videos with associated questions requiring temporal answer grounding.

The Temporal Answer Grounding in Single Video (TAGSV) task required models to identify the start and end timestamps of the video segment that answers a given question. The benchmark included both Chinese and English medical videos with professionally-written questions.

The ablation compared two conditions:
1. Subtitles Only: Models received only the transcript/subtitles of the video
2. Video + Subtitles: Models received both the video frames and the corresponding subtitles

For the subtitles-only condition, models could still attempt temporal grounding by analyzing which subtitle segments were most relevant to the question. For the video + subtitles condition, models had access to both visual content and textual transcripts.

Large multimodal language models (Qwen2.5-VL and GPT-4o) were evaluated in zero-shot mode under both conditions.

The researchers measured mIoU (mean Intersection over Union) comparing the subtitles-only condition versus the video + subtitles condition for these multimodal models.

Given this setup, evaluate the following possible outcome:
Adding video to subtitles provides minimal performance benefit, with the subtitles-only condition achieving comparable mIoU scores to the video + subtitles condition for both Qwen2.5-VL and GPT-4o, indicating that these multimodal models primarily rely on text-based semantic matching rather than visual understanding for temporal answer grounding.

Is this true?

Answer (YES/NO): NO